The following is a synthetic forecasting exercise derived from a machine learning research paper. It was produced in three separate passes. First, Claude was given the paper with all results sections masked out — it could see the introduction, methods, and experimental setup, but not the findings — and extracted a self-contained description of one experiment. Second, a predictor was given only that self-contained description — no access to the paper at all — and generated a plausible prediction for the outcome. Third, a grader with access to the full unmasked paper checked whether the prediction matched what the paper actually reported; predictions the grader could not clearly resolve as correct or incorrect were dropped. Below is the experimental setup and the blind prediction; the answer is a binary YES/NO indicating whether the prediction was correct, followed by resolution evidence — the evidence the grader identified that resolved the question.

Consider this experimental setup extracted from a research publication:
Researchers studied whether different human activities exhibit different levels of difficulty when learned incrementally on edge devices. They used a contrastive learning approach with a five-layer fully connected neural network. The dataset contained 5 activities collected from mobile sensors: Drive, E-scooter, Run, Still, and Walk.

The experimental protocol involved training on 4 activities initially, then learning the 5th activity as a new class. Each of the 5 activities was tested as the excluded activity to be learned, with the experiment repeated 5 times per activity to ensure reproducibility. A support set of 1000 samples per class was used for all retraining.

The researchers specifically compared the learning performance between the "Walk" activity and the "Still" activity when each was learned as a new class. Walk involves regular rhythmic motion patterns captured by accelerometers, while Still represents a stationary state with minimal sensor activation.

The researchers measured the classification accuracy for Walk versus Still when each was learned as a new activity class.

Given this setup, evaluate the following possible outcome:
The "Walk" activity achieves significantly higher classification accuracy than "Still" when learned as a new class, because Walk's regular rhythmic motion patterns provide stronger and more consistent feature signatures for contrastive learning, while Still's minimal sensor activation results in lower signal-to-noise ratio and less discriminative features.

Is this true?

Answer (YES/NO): NO